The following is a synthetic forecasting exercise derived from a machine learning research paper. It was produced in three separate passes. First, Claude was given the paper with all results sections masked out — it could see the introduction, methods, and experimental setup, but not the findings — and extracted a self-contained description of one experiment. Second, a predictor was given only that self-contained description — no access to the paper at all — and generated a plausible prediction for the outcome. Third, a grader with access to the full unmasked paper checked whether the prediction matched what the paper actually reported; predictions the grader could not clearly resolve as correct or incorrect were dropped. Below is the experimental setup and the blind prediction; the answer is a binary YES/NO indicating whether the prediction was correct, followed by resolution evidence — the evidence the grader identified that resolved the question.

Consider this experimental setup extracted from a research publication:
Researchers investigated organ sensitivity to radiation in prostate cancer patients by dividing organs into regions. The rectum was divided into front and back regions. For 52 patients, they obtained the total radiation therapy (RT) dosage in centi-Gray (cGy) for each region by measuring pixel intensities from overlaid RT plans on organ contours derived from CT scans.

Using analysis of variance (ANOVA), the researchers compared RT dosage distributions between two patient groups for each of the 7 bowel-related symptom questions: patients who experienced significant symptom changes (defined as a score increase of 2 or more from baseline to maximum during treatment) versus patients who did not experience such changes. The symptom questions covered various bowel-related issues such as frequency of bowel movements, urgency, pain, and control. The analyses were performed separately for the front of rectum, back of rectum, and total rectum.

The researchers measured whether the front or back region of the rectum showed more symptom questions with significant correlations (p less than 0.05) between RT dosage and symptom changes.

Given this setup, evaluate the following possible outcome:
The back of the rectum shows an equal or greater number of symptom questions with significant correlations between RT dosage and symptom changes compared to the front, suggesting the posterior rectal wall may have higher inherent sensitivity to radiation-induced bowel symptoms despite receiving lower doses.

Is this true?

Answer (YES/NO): YES